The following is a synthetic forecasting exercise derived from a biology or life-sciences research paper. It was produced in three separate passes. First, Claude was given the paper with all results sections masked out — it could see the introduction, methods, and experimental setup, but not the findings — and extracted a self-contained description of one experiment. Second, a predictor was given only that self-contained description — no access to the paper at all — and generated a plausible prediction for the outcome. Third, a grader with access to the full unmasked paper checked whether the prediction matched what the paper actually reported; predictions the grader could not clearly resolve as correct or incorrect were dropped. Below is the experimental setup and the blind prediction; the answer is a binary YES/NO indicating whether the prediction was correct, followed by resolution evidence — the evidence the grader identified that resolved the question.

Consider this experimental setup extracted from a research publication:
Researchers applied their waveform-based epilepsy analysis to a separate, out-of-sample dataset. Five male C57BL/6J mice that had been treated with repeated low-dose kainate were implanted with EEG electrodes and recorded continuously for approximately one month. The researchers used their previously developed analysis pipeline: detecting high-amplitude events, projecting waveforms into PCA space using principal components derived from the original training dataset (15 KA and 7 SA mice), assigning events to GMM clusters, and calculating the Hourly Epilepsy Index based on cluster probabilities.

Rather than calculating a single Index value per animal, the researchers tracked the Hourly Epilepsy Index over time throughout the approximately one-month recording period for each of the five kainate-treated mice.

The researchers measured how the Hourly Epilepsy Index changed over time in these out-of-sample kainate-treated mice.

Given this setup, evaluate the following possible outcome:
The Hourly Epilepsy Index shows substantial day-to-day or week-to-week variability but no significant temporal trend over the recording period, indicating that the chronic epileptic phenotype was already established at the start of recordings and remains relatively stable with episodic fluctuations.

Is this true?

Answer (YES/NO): NO